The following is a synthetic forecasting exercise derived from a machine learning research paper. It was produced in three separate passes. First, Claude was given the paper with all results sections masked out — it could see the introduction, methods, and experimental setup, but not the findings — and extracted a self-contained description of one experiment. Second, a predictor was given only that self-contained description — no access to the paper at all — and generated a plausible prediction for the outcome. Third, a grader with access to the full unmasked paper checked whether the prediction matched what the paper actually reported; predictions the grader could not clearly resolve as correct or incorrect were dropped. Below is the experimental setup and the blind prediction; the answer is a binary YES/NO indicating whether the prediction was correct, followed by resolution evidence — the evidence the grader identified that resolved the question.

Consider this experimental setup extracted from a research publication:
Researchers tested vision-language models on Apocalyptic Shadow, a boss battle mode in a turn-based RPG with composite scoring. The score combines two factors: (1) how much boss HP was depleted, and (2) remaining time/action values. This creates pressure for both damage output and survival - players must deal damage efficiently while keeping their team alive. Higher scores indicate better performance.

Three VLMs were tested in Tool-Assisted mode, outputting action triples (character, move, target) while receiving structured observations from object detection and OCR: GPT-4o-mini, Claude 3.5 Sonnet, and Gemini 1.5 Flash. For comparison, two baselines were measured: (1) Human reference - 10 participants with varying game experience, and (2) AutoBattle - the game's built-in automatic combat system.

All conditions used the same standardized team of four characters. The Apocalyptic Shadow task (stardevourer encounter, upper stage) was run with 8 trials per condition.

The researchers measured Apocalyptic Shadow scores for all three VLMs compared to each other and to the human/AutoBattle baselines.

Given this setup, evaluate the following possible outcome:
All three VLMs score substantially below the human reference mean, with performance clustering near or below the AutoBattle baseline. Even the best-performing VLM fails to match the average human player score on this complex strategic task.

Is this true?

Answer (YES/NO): YES